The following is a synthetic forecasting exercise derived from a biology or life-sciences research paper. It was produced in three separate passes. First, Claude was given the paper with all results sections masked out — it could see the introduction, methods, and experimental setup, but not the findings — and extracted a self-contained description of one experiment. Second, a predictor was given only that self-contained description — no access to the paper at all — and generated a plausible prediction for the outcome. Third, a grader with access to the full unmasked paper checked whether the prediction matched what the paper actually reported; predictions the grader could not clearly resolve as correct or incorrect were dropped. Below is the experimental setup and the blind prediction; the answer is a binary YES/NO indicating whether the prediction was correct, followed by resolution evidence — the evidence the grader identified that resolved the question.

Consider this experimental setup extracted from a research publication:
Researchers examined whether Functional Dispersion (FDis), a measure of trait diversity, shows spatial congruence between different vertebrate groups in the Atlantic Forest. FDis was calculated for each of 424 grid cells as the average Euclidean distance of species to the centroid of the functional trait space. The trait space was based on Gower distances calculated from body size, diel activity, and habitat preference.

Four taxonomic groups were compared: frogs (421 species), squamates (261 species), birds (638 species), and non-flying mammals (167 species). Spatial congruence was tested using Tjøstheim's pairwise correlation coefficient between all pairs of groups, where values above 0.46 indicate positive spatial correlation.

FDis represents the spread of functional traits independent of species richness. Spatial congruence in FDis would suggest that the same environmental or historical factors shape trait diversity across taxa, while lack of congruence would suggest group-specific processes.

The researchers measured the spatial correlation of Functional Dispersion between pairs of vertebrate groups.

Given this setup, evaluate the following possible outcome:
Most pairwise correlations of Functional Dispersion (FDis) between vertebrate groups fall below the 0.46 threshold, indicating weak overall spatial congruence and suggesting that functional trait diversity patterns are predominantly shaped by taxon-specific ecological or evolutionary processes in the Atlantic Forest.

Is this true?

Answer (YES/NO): YES